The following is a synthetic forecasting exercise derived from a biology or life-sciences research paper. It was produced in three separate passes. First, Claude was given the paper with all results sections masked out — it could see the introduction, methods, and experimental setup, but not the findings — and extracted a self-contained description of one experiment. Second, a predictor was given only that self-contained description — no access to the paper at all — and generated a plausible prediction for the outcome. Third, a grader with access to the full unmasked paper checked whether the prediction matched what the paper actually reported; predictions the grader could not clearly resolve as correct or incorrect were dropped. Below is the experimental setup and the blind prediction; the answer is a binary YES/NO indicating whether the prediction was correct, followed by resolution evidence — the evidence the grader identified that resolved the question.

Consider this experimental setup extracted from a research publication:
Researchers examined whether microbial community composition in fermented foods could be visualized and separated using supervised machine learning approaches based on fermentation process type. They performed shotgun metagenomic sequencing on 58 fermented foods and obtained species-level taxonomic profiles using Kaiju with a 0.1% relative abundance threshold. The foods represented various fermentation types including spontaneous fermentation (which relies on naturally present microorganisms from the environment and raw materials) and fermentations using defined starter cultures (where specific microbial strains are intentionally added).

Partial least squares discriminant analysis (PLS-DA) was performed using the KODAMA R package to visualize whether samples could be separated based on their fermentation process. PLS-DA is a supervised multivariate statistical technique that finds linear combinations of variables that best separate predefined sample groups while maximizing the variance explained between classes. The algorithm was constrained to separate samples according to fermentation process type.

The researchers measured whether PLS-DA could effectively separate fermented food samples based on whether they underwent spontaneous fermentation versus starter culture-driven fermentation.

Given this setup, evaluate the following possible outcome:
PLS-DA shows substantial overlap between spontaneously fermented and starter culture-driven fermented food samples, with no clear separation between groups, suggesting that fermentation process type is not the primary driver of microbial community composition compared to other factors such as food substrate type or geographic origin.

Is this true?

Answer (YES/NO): NO